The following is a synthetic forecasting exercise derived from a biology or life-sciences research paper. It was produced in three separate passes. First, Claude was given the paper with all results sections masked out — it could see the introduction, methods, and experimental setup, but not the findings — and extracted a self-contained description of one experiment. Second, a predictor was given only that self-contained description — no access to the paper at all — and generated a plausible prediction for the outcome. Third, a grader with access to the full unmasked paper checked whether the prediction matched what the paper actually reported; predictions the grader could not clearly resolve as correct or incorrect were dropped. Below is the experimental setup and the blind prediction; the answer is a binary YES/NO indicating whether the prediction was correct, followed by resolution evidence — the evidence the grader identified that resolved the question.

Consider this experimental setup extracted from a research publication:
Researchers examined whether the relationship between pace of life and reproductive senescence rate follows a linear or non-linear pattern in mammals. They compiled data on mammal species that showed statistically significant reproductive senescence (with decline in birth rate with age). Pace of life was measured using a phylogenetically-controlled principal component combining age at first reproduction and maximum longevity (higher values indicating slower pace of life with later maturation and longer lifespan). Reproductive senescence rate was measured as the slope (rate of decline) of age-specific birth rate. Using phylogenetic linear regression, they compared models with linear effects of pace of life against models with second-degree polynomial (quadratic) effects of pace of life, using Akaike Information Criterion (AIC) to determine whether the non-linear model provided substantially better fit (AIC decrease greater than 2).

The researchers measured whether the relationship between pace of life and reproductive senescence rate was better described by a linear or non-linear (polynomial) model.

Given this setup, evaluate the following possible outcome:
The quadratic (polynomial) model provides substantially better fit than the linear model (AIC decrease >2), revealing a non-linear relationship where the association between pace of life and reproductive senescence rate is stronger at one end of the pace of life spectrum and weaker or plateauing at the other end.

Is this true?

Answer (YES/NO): YES